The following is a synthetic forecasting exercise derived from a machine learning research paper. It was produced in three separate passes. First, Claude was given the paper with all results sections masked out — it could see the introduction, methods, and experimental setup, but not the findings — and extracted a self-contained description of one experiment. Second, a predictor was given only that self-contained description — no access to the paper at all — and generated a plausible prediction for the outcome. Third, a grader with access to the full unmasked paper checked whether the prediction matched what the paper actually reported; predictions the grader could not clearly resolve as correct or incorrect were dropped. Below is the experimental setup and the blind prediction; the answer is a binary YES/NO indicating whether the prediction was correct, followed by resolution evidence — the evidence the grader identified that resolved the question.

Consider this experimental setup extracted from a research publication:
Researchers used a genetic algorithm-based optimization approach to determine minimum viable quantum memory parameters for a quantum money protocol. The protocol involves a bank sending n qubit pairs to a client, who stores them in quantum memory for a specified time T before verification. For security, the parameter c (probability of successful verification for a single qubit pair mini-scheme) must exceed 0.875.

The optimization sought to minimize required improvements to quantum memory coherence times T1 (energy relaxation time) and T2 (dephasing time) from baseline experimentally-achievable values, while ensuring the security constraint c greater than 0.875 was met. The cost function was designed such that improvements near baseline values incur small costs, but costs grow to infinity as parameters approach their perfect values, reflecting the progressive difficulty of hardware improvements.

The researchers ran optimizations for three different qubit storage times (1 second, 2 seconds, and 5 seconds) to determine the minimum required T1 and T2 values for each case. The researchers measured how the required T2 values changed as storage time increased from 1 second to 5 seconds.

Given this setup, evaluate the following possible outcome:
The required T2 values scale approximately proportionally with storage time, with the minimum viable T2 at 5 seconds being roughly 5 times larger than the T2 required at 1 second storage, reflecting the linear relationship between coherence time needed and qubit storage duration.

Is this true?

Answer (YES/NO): YES